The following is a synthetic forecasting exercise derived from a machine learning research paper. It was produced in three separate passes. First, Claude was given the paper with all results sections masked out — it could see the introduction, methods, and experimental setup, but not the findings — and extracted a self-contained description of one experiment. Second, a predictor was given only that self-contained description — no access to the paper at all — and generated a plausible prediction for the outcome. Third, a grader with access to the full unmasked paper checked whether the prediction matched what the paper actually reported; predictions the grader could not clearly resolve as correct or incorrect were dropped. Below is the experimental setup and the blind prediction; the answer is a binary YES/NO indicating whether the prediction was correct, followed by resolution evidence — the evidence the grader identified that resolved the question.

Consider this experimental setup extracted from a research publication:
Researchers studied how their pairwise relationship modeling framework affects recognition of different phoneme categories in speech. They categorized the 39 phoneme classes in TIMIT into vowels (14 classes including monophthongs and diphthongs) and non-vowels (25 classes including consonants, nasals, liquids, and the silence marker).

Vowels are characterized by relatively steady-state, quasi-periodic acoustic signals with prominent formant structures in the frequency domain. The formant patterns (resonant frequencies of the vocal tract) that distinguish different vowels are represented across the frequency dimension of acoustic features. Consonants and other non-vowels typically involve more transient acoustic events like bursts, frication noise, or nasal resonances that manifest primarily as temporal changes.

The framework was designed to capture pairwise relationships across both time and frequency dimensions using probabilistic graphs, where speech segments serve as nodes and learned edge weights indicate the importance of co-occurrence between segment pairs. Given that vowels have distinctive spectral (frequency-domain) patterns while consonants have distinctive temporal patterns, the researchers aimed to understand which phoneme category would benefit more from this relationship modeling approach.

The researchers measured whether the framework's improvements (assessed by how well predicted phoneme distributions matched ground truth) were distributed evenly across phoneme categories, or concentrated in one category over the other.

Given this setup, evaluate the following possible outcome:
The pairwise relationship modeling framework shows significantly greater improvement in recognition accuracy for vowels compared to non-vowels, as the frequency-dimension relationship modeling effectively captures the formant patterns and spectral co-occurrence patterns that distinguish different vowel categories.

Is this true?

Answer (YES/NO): YES